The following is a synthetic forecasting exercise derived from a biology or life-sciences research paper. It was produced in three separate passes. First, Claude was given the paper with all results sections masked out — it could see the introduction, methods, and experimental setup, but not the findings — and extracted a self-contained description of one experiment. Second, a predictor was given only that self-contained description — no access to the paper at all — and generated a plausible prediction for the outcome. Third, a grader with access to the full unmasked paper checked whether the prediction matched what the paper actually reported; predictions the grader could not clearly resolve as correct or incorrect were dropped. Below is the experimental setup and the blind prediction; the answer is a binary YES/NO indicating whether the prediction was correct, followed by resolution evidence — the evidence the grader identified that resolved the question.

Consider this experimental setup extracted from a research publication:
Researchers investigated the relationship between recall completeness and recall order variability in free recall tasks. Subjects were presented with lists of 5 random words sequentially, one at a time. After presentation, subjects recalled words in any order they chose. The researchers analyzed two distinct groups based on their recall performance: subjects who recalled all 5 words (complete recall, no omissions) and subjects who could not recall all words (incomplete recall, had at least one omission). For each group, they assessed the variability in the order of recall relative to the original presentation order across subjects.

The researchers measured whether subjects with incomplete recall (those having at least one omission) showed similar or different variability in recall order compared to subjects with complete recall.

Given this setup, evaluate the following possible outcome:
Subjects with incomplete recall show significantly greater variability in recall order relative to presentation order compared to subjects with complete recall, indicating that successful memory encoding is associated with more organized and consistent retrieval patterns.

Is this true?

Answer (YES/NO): YES